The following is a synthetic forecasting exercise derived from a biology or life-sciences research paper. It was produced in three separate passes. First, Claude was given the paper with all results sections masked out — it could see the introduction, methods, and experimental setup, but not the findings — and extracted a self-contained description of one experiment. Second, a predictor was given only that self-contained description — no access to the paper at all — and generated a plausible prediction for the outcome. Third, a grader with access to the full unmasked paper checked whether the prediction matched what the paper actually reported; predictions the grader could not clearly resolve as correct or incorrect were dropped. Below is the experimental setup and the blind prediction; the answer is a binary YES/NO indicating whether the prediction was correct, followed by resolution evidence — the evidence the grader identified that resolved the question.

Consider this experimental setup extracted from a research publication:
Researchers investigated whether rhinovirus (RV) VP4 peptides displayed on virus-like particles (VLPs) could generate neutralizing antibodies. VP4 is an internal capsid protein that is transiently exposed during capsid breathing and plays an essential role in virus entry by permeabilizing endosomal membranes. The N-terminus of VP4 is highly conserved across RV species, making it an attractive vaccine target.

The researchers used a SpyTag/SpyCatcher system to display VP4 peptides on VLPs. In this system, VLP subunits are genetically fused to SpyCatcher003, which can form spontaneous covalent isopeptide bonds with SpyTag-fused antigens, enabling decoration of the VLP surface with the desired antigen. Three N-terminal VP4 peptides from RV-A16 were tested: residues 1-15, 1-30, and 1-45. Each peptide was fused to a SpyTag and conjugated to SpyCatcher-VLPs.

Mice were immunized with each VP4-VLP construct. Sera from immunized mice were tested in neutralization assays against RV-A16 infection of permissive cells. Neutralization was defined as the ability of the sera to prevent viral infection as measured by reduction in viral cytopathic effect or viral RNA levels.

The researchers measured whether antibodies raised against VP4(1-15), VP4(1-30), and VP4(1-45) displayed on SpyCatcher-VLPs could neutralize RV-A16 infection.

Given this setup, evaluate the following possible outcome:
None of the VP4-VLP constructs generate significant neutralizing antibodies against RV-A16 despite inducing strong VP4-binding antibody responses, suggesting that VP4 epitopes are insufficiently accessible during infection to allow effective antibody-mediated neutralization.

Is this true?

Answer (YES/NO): NO